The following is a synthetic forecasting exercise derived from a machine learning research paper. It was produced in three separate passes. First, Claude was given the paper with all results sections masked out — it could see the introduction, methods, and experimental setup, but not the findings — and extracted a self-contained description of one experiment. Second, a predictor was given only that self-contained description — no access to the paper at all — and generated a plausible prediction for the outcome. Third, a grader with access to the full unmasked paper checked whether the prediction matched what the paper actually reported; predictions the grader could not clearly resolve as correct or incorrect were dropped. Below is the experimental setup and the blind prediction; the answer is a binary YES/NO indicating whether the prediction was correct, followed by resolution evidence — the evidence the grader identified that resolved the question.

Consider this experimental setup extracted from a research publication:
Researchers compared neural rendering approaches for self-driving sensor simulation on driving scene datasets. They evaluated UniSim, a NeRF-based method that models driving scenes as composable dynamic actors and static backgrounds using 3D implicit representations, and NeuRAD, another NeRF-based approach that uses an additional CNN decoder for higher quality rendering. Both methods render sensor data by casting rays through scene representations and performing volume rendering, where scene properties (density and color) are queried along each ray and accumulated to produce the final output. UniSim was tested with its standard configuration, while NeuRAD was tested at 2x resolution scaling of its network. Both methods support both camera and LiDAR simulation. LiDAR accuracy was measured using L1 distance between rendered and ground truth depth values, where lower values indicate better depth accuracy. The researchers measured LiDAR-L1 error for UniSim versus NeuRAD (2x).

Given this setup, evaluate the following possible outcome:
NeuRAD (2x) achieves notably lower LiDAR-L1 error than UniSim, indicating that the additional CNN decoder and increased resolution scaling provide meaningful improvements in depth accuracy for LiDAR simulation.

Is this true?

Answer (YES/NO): YES